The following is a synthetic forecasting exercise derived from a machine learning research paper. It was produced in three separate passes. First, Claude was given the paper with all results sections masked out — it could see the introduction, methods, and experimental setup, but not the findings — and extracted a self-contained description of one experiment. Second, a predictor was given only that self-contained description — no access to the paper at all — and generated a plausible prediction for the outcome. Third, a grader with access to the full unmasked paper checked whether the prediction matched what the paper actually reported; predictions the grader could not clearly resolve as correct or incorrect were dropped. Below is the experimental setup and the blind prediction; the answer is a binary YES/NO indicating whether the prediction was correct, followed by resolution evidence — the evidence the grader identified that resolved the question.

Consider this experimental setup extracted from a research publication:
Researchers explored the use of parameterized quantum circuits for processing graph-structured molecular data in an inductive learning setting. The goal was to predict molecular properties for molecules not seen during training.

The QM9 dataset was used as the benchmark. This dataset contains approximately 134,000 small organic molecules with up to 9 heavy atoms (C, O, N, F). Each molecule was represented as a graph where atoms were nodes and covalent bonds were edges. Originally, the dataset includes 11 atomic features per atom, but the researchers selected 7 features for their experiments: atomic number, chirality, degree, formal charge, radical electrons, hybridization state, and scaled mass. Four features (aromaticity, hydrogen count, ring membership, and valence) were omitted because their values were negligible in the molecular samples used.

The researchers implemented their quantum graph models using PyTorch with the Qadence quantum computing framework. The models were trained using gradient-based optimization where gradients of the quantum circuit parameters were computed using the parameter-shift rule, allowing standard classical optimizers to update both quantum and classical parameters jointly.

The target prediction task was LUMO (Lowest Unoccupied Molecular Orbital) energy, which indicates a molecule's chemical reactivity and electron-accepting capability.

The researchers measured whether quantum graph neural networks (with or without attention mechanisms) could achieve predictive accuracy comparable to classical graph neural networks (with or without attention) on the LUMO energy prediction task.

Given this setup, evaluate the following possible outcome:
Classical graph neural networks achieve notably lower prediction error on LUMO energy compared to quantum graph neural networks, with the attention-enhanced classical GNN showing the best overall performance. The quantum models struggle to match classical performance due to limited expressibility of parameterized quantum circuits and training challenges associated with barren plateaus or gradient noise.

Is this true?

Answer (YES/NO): NO